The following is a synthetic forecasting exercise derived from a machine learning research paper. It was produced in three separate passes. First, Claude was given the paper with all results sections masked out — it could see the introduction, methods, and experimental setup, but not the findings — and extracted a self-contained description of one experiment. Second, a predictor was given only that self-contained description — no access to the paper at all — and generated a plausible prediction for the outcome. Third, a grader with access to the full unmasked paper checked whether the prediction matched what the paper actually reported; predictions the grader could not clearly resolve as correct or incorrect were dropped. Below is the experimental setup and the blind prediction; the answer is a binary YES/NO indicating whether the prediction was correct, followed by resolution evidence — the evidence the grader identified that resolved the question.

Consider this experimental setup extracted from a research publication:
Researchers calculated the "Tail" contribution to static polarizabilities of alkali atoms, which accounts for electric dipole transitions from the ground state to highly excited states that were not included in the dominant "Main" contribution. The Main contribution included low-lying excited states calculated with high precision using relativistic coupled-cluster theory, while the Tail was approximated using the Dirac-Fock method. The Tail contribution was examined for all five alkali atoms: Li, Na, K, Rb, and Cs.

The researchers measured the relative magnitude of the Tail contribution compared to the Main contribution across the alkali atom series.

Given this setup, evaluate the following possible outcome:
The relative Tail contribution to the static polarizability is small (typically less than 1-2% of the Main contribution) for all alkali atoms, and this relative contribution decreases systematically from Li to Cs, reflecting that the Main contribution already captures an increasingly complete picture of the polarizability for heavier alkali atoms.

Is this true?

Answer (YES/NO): NO